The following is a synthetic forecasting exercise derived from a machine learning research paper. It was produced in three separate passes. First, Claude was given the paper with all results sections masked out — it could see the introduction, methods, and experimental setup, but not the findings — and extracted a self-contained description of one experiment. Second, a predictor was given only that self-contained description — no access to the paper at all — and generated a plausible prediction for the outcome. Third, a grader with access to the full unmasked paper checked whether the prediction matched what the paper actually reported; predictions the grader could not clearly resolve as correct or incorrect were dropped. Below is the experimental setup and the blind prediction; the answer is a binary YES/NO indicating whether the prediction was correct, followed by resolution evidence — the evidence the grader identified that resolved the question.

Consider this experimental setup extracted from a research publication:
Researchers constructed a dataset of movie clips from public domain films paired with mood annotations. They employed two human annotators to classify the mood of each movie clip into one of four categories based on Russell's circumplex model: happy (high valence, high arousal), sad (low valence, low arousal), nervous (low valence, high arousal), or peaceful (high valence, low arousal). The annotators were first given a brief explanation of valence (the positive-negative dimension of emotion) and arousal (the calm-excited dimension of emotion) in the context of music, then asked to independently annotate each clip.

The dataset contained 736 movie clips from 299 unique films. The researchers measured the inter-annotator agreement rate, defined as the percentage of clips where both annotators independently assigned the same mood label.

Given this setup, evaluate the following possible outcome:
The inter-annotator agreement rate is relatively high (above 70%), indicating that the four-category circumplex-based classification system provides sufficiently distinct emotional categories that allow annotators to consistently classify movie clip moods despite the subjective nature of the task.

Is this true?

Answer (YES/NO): YES